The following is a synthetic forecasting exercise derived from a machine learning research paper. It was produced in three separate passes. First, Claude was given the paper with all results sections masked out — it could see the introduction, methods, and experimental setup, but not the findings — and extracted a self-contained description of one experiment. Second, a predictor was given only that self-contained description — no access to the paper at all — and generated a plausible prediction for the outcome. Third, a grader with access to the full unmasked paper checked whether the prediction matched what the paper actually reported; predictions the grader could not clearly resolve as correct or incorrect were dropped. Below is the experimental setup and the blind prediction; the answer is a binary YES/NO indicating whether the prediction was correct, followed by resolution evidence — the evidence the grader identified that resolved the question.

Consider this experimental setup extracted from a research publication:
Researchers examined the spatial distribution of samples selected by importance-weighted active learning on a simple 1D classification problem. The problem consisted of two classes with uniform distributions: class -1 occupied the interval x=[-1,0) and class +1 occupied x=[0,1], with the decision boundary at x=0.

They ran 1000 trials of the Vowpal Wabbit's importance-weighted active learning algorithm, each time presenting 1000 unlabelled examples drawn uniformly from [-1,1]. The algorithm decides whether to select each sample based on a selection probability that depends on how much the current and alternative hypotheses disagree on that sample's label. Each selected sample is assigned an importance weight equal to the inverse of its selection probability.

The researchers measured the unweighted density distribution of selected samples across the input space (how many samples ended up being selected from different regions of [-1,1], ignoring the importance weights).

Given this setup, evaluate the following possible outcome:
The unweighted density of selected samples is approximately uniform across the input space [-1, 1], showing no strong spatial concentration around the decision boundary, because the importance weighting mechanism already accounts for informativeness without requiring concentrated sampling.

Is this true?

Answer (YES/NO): NO